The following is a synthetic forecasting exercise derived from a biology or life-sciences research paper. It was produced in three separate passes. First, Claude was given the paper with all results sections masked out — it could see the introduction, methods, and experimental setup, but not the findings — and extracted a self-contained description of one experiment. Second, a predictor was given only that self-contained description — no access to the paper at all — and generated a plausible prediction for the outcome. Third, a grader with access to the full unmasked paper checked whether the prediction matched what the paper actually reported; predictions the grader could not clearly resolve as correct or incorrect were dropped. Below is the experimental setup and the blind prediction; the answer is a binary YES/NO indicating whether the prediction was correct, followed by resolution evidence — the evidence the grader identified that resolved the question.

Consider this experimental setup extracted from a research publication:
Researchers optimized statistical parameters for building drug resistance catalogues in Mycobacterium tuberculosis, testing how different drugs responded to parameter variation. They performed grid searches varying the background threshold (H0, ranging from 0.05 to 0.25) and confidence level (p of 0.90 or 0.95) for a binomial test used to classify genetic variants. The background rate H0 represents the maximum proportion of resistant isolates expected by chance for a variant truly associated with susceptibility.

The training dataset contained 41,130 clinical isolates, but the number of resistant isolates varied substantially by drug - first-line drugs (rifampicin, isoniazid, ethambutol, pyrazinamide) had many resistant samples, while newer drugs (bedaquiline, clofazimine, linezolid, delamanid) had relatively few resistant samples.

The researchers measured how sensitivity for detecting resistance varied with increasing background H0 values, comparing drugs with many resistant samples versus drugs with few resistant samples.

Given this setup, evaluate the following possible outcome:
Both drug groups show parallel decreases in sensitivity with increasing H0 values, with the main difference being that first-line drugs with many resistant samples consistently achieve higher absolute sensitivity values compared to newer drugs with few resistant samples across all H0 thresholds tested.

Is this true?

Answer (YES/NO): NO